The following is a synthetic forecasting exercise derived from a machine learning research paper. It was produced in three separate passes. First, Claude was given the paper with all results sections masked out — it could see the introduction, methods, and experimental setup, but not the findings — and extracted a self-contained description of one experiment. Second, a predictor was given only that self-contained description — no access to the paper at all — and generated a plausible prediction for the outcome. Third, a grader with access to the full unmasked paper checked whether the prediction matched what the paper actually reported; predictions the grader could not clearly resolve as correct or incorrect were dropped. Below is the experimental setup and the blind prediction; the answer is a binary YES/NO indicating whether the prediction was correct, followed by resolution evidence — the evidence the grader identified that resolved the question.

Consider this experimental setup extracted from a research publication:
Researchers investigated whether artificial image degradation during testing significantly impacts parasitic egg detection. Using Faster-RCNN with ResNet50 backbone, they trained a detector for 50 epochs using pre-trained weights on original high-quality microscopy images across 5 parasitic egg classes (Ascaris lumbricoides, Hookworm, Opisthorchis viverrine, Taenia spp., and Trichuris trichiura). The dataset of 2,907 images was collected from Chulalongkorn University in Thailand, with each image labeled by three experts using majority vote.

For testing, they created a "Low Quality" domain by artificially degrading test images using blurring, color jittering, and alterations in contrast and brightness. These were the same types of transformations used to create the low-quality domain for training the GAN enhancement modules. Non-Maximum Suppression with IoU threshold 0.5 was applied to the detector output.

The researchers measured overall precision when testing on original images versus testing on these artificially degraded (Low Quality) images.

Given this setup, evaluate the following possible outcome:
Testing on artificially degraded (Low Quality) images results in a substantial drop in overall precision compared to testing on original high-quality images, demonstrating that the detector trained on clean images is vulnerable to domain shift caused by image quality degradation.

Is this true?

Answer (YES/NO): NO